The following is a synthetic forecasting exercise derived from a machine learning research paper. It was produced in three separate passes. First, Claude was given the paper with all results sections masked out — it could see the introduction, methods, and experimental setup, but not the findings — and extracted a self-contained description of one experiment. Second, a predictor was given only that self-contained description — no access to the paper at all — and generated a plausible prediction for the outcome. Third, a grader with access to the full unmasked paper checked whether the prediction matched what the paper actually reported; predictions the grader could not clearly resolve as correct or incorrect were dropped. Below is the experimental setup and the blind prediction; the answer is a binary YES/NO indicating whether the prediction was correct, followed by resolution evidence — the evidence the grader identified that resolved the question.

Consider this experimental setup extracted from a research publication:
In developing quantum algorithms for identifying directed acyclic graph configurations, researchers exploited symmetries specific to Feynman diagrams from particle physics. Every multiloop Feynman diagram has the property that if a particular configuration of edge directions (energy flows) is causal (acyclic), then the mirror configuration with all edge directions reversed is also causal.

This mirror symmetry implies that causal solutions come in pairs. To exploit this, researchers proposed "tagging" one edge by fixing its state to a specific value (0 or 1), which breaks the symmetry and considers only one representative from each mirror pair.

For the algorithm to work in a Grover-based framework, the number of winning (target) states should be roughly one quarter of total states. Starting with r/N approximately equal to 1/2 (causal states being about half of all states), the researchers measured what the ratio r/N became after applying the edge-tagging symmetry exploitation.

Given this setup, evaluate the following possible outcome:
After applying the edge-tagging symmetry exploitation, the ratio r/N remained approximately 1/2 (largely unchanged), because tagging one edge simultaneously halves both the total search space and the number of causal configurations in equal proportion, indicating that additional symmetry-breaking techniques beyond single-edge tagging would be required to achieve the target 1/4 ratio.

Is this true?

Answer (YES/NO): NO